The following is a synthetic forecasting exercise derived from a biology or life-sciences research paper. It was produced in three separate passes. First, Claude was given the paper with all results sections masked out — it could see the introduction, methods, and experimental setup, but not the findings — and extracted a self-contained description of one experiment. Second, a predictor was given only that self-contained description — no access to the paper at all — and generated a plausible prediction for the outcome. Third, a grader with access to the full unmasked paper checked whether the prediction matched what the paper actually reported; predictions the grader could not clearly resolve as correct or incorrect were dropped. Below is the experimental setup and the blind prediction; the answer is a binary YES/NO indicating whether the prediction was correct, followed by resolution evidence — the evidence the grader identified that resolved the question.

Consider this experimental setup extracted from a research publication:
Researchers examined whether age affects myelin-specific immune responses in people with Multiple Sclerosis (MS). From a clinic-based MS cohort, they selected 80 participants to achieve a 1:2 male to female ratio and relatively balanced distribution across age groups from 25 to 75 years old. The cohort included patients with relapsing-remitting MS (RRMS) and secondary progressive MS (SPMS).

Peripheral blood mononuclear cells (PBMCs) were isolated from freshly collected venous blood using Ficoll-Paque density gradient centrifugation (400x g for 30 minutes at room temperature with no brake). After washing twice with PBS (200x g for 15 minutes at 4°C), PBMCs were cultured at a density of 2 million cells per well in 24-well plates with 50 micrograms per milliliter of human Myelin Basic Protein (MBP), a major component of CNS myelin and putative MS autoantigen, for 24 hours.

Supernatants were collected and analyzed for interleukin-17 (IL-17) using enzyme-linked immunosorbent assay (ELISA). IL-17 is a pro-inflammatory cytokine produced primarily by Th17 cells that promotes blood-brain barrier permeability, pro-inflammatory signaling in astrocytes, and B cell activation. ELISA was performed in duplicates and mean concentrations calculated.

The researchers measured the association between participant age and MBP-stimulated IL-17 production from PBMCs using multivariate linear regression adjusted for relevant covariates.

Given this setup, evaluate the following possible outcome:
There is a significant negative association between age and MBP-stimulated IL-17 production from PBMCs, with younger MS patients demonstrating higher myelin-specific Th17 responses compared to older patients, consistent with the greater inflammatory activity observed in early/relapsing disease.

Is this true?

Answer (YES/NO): NO